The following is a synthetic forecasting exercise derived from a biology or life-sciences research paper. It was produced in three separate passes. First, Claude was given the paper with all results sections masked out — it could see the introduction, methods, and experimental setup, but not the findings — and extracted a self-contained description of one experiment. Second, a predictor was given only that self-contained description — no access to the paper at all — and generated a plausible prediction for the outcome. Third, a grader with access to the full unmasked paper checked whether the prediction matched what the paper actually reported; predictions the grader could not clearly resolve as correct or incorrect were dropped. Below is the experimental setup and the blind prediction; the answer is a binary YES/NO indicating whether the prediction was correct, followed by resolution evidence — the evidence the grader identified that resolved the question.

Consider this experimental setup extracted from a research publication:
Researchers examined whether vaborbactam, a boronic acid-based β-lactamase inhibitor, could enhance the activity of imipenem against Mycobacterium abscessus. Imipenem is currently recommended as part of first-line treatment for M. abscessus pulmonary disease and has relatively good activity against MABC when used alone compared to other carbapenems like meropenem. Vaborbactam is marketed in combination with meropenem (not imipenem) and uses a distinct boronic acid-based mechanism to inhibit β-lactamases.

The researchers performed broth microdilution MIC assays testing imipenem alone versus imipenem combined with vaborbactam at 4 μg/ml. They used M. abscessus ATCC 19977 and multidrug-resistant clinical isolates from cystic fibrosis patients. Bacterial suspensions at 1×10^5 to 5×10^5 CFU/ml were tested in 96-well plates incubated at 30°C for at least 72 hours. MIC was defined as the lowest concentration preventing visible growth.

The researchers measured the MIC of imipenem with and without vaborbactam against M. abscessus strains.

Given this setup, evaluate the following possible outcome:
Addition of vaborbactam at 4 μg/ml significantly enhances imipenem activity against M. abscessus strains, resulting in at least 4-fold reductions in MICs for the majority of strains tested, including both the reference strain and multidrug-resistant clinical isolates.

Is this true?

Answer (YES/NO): NO